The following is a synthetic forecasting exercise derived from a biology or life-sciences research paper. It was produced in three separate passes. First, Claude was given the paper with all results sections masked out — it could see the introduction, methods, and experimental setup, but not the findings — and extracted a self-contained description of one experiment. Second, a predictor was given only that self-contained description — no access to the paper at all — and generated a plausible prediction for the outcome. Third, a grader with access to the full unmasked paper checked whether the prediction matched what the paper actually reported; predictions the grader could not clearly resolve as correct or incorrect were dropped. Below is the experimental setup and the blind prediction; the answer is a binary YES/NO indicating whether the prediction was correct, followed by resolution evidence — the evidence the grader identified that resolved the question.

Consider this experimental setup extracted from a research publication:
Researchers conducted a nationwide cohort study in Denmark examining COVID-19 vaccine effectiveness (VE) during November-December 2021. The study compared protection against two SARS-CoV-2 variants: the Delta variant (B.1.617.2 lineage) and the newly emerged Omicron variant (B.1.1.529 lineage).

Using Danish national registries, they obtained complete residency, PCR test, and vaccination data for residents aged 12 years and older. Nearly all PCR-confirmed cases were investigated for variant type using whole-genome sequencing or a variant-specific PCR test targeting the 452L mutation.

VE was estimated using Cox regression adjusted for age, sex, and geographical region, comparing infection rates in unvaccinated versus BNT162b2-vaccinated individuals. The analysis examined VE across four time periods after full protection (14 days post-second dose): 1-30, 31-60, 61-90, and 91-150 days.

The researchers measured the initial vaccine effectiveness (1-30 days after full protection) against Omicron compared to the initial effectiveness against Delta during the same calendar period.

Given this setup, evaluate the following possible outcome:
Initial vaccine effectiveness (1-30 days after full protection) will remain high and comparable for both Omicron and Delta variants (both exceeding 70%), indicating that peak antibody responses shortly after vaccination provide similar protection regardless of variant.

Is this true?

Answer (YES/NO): NO